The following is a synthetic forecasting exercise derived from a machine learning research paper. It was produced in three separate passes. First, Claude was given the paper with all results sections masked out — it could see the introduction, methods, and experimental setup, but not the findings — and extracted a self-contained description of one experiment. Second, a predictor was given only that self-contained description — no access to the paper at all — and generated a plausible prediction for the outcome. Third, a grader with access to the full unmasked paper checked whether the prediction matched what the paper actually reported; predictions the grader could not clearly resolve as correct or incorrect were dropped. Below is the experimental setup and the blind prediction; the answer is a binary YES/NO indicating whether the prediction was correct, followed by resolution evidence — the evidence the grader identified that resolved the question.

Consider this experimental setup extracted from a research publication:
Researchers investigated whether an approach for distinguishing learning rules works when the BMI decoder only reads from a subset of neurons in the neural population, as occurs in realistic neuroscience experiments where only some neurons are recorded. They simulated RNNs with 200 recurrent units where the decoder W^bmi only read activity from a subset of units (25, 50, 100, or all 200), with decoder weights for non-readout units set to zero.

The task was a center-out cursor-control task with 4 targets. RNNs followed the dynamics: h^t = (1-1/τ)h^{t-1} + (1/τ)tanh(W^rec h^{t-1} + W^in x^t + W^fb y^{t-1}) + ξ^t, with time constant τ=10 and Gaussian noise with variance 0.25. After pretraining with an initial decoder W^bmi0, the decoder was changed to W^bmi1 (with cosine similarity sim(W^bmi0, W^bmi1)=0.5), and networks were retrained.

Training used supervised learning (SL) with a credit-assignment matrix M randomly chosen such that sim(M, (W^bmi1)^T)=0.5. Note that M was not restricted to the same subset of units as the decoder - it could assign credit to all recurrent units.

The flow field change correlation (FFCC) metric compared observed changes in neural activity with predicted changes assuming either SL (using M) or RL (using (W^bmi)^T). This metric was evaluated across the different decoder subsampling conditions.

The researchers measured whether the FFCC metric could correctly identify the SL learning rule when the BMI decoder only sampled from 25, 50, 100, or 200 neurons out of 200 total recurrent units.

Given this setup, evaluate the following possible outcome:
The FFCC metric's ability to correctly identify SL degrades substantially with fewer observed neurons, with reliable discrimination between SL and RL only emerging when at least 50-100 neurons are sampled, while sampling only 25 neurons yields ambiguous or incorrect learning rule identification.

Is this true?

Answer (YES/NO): NO